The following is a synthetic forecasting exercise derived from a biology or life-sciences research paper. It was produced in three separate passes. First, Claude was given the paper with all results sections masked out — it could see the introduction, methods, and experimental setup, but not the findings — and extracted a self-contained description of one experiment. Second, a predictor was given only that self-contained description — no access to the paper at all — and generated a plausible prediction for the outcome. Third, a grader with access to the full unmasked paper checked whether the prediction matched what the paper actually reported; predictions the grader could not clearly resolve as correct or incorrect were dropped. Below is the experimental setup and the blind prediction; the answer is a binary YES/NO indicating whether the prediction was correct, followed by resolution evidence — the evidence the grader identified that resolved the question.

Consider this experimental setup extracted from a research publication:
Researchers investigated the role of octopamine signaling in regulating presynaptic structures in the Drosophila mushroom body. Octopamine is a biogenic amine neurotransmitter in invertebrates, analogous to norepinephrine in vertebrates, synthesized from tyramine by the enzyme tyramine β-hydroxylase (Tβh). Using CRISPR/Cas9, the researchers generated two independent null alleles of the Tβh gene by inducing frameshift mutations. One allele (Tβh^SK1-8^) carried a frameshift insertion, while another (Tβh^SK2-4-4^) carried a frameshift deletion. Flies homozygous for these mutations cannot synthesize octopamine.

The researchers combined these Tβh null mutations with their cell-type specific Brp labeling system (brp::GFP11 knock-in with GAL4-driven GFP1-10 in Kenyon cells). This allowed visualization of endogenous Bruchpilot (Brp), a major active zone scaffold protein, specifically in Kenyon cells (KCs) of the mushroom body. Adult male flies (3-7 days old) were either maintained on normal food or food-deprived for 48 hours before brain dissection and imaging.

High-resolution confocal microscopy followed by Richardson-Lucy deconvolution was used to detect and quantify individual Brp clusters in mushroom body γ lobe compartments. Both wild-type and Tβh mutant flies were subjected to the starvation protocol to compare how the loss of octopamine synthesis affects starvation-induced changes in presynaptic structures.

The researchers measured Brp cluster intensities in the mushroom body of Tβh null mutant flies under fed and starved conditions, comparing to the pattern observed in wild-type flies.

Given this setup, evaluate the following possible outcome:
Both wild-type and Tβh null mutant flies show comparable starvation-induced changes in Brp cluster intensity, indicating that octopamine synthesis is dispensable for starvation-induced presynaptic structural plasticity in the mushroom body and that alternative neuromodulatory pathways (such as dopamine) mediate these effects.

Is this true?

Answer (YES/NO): NO